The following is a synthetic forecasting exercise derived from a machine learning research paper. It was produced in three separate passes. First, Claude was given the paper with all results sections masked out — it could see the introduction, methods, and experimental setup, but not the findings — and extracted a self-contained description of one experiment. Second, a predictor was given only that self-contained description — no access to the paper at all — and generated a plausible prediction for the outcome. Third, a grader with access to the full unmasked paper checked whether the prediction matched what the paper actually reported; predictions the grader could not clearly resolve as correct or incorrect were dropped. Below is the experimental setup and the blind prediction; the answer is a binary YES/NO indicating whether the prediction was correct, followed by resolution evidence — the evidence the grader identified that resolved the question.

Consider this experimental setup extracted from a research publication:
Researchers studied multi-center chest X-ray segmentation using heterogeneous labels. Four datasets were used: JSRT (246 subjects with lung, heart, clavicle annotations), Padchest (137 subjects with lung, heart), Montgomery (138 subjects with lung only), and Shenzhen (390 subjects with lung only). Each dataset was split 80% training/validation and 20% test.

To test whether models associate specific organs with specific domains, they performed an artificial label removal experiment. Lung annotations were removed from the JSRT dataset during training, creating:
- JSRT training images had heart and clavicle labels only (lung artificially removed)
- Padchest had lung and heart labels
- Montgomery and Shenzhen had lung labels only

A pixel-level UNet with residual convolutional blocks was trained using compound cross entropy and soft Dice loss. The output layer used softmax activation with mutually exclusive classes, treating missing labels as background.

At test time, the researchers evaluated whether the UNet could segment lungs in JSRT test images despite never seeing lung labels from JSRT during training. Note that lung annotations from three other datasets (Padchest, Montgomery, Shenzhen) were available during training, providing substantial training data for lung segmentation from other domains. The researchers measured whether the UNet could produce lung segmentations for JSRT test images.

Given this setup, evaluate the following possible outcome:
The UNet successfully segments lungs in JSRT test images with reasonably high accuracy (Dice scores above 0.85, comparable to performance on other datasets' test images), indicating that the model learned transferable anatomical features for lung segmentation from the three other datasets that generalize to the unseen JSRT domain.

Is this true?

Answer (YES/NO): NO